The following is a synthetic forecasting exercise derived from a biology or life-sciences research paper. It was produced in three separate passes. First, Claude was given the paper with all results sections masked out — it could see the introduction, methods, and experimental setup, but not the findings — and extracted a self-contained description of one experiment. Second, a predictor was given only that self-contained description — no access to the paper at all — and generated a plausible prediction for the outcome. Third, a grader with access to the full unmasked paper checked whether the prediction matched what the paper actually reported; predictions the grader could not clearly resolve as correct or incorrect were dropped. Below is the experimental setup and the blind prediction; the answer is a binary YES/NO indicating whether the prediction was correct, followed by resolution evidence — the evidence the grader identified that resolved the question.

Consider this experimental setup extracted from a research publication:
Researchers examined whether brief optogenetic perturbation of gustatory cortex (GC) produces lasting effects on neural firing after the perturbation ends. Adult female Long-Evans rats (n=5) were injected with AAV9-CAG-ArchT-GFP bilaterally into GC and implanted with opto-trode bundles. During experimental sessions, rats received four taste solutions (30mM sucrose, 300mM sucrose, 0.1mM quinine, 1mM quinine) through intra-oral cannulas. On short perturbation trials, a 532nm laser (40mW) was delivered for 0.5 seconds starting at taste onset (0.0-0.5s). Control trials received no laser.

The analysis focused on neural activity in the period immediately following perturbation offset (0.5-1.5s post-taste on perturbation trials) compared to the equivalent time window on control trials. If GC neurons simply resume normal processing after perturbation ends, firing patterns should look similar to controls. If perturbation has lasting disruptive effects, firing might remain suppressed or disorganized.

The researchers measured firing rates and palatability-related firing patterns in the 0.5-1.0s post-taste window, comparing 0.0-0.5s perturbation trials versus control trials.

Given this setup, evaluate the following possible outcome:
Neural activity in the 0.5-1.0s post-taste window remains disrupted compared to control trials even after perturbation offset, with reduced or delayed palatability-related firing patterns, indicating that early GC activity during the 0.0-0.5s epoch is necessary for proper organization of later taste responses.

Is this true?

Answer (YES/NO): YES